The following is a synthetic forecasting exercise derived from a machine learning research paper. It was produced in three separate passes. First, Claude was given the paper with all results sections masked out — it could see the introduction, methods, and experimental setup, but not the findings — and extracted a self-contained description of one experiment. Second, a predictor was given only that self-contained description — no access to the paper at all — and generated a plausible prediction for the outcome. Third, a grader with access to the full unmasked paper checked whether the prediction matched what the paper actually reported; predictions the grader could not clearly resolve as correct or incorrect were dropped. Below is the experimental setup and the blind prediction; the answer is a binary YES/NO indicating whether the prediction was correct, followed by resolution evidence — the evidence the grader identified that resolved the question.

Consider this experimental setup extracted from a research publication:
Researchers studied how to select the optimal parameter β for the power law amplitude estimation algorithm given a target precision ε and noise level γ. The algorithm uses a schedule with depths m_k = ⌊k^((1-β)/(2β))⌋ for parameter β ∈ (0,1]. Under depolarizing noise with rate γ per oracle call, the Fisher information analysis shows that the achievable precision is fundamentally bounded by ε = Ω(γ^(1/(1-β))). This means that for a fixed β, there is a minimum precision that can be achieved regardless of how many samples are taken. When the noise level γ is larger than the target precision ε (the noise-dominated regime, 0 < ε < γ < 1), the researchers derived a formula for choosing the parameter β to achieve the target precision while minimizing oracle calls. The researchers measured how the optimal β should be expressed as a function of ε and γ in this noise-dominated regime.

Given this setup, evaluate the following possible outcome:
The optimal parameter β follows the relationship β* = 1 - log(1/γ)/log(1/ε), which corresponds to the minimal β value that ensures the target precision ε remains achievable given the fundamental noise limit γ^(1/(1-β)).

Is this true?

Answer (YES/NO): YES